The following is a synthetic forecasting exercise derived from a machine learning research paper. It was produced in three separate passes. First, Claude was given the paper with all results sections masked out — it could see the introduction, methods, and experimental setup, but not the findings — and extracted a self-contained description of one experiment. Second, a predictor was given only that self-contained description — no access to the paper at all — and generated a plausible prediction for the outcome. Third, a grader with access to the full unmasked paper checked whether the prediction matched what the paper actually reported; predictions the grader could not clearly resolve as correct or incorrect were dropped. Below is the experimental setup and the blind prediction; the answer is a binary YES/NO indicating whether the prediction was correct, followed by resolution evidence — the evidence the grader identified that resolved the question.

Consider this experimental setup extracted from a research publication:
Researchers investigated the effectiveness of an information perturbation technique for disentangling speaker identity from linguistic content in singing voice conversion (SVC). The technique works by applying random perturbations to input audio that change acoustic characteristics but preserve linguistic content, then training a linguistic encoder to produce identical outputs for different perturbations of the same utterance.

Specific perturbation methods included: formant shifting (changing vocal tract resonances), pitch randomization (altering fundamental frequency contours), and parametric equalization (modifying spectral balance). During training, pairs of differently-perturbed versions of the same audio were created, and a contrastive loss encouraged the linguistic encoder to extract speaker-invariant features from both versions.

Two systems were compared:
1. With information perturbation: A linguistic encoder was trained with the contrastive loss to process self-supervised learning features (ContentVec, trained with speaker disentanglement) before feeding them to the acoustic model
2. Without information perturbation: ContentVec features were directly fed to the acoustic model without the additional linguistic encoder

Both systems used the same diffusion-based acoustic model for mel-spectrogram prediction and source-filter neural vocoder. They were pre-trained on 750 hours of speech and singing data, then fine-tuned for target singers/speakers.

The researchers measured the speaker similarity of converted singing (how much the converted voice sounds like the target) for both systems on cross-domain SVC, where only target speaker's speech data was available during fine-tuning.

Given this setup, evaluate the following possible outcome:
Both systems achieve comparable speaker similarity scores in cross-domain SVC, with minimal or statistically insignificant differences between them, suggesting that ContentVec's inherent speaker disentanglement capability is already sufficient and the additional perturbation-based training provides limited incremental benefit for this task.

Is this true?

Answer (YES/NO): NO